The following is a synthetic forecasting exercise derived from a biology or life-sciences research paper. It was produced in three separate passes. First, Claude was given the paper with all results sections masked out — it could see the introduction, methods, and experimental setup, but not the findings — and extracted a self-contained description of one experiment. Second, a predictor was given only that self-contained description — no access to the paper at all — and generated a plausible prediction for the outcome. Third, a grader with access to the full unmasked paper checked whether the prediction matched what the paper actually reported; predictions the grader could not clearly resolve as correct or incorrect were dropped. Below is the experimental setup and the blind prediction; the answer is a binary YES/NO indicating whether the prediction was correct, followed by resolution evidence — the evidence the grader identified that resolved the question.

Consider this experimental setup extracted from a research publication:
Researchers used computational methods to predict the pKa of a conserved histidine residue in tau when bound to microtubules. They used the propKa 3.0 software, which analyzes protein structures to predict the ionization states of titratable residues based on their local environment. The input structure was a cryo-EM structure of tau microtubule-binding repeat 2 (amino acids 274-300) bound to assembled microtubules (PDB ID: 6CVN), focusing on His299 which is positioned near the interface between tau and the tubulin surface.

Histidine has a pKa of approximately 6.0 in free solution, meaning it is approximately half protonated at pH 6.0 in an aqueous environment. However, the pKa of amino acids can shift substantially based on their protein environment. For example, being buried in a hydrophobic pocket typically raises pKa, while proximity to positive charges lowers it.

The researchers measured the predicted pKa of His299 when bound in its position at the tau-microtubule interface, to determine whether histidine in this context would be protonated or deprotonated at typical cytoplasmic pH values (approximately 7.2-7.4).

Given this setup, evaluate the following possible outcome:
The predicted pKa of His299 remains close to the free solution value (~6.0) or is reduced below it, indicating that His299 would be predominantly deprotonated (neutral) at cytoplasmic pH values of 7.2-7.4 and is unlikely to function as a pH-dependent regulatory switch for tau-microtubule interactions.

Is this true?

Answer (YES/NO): NO